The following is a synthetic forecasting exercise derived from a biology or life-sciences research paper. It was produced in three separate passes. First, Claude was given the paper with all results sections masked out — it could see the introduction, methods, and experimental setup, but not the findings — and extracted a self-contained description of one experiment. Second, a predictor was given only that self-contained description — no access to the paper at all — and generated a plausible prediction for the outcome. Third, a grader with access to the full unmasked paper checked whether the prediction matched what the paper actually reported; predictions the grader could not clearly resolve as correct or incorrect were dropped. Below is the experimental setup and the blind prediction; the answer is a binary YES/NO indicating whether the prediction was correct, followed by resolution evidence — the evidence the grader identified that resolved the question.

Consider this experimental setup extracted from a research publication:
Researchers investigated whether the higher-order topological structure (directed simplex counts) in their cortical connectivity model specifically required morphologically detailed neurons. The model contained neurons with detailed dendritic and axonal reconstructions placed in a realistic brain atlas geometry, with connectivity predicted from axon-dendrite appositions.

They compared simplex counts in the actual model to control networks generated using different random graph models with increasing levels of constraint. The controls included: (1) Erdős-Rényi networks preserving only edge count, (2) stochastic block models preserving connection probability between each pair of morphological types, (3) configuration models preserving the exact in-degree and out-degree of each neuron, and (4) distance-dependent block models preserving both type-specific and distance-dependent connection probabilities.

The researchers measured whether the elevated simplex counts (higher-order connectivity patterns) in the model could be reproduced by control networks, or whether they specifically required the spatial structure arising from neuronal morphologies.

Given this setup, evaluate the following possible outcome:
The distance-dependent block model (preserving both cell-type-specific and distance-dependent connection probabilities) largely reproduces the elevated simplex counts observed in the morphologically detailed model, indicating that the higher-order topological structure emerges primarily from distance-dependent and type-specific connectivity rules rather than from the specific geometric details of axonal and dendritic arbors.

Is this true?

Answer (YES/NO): NO